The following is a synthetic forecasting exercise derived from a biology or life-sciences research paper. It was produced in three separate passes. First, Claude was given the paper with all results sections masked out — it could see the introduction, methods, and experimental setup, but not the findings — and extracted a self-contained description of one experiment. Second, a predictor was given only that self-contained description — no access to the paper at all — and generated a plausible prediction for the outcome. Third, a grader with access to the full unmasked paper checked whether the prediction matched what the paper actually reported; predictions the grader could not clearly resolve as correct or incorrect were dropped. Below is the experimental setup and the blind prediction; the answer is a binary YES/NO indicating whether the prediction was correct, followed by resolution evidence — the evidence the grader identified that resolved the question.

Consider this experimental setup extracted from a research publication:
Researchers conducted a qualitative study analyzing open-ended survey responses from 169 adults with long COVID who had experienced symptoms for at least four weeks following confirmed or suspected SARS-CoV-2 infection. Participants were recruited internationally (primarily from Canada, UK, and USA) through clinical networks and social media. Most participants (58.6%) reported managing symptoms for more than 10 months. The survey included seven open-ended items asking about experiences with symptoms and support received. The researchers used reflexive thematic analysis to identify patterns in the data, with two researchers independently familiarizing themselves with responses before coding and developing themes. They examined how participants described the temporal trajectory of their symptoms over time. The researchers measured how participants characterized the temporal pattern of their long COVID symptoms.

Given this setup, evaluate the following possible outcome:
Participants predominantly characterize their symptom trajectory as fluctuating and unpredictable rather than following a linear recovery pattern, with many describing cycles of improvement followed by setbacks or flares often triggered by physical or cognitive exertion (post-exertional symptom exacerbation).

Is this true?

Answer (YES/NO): YES